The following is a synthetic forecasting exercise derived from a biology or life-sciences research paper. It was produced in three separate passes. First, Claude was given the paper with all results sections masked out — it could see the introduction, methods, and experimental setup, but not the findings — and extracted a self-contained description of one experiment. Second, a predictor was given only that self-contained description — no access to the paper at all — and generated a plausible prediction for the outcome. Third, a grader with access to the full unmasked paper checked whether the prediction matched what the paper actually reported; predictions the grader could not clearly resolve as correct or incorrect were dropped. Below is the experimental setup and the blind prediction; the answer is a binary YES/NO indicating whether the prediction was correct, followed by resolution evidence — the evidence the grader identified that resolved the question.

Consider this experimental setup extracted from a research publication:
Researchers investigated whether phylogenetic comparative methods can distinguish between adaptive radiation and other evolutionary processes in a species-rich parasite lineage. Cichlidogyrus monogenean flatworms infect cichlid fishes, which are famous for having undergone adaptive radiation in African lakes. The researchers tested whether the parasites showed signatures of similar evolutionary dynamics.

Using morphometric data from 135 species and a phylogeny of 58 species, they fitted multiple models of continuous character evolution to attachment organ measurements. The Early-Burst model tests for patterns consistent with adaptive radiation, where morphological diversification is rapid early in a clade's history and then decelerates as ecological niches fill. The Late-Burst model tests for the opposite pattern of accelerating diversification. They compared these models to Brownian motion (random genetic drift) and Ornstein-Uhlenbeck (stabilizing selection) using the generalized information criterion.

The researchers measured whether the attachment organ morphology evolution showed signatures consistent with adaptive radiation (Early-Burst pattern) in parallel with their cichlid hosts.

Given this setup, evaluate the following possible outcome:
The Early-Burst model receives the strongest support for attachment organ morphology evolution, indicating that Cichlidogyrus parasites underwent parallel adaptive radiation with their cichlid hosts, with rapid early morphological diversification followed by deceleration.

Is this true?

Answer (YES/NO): NO